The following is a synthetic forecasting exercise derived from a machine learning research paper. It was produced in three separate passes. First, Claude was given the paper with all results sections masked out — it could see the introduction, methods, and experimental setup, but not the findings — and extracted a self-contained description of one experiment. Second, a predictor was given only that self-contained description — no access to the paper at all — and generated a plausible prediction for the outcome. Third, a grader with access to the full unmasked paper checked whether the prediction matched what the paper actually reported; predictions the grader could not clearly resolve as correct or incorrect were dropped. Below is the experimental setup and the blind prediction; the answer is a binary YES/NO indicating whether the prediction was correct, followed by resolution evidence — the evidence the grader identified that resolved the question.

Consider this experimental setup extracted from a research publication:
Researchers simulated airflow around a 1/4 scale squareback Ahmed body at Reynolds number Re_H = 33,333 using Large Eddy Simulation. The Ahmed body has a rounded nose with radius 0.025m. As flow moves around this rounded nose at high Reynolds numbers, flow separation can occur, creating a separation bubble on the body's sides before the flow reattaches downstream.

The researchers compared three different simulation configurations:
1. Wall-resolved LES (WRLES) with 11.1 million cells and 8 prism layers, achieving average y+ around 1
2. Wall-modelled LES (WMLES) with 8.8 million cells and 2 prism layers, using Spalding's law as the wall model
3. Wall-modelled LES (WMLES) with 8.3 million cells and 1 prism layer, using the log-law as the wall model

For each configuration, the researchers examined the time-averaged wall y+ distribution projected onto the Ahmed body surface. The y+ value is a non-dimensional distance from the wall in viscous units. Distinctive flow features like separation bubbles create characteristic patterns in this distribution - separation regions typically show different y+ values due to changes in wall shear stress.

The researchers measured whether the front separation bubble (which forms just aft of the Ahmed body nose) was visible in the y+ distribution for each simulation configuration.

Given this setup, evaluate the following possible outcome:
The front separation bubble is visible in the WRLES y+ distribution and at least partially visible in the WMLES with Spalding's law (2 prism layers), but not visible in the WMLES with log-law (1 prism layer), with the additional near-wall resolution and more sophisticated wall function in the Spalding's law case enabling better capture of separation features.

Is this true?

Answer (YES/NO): YES